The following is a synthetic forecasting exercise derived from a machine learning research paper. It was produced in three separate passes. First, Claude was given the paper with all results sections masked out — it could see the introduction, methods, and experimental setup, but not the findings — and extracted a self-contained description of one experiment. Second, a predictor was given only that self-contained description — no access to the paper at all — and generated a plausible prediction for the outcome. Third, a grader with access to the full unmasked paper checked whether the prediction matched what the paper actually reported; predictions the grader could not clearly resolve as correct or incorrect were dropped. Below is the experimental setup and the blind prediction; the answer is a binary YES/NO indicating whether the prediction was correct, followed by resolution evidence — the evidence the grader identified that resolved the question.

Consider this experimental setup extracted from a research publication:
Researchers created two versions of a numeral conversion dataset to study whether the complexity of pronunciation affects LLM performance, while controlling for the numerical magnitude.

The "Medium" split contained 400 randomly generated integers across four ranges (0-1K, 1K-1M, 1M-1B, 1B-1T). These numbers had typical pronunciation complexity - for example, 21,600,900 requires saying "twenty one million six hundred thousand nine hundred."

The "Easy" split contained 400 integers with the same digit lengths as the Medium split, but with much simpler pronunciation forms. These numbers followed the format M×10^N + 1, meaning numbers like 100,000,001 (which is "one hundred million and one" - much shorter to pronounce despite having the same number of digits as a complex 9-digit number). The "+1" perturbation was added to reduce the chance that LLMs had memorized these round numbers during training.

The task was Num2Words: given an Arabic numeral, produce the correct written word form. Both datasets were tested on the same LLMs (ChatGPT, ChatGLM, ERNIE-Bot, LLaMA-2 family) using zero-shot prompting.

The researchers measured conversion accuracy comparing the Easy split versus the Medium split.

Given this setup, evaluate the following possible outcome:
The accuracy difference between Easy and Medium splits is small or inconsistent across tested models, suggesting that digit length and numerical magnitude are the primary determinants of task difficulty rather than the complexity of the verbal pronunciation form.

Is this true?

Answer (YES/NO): NO